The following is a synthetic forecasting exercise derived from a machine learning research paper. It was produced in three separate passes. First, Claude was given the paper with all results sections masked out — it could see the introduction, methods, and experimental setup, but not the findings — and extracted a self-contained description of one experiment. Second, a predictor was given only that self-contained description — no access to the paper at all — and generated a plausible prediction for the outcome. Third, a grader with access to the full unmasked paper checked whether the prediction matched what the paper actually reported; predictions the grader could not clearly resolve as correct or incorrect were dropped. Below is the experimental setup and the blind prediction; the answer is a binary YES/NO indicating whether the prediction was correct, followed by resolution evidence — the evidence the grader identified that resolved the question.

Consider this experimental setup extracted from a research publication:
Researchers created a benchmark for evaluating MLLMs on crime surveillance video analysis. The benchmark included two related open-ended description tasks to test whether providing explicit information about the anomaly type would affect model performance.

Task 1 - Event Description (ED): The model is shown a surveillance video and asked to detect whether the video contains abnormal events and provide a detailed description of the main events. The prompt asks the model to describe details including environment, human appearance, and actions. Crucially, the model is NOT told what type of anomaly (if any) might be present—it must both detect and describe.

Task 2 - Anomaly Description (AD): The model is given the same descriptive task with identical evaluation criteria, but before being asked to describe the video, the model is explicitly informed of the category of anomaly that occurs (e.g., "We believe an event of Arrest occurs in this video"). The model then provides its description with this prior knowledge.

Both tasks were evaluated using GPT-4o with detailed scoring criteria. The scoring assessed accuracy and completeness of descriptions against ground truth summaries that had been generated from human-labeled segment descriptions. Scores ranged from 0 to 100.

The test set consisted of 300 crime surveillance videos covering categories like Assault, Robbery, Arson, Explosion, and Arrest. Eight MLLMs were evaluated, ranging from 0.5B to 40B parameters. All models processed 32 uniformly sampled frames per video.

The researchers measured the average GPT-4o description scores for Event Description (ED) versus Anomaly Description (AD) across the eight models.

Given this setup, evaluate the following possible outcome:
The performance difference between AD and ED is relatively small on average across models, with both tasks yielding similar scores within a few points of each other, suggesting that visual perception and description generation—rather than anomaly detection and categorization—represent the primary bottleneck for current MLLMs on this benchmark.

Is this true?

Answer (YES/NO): NO